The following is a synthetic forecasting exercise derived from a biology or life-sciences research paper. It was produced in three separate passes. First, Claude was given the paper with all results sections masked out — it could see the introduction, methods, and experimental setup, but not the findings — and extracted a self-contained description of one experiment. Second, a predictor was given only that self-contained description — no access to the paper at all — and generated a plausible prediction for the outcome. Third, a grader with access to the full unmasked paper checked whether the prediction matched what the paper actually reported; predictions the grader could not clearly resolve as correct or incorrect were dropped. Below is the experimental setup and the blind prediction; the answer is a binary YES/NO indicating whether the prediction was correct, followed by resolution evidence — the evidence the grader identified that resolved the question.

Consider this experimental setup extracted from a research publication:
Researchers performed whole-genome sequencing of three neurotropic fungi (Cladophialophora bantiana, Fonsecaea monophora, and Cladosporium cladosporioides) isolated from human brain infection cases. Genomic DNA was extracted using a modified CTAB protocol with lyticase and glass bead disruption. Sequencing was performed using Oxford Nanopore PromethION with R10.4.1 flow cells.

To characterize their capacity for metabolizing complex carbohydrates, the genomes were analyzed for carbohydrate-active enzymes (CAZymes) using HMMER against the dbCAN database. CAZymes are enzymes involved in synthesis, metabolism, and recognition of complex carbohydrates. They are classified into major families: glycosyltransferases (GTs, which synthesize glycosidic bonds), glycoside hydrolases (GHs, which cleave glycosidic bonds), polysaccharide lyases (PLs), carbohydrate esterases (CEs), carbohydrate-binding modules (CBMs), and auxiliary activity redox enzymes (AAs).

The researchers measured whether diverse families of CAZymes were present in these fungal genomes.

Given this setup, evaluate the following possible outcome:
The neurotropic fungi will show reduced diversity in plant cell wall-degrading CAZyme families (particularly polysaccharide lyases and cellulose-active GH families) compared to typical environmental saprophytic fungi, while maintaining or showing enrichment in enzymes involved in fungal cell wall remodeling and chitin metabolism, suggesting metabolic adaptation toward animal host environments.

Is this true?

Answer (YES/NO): NO